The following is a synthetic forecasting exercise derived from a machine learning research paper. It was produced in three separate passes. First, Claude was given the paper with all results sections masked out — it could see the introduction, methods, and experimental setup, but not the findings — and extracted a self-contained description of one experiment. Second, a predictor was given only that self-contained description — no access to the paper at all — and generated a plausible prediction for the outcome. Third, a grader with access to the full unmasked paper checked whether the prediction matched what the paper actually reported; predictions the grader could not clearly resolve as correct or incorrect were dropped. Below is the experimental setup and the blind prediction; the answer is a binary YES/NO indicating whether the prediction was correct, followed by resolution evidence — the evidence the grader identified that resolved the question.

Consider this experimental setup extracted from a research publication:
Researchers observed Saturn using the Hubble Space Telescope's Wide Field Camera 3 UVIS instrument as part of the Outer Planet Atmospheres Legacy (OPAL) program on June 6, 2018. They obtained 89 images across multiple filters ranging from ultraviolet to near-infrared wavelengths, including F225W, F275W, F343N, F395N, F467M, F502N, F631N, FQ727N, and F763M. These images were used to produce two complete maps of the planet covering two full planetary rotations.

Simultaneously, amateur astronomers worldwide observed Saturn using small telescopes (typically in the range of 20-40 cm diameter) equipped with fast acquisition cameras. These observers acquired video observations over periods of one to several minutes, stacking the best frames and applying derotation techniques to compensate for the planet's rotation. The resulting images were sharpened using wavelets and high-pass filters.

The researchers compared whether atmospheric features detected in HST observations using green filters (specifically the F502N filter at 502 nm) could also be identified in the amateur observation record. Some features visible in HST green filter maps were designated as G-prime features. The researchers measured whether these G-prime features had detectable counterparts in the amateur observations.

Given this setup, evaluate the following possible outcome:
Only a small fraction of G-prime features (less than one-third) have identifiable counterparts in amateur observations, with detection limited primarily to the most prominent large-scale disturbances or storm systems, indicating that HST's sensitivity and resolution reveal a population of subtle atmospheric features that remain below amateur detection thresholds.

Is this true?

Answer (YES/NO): NO